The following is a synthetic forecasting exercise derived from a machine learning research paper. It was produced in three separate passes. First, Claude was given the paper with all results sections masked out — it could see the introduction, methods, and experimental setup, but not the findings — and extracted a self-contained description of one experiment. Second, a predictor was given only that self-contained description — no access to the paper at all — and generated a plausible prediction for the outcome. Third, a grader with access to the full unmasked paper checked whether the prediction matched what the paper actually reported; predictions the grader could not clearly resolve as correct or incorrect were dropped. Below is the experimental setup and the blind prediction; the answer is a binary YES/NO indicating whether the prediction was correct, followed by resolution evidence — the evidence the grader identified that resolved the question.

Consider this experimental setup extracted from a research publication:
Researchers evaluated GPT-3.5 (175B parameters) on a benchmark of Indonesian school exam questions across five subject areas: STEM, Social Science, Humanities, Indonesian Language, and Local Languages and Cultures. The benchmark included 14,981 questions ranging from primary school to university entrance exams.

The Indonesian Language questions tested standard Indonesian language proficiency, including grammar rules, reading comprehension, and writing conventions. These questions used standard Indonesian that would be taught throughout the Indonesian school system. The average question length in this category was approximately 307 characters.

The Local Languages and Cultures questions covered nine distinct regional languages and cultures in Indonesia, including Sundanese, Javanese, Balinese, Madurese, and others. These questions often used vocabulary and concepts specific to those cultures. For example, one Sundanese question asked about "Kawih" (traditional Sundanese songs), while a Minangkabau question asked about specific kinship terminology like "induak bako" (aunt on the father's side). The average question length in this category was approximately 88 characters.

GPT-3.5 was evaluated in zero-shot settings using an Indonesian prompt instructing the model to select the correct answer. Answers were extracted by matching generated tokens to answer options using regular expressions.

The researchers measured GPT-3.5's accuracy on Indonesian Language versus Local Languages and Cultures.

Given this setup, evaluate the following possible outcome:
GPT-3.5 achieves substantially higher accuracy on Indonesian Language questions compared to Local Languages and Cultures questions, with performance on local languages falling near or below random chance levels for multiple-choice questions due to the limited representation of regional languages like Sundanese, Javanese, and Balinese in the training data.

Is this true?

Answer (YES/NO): NO